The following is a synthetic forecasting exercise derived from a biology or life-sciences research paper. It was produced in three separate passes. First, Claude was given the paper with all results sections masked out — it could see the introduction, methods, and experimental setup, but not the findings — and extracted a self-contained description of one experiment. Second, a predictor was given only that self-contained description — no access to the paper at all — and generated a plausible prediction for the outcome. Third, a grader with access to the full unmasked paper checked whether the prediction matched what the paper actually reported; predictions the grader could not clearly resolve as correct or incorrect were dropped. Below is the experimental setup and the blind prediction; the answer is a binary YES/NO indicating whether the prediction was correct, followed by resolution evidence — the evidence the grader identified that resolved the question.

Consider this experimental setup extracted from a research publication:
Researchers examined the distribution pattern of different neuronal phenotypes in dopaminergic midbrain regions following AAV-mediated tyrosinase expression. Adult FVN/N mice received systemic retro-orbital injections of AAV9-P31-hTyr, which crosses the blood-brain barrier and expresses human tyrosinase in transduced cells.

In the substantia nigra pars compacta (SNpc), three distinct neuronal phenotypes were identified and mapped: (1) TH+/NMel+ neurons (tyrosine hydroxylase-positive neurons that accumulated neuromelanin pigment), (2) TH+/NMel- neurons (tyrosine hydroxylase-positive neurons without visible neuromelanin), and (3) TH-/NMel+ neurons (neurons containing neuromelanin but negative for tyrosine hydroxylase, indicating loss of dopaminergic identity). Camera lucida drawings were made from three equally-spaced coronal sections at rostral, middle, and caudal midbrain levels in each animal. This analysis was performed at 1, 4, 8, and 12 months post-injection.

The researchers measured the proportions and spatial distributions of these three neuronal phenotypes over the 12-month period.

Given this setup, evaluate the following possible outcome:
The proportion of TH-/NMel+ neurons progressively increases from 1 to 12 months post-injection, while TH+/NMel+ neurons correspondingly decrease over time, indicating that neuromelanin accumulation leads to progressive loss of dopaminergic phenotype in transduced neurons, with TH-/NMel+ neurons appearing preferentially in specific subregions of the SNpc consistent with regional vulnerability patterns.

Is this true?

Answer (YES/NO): NO